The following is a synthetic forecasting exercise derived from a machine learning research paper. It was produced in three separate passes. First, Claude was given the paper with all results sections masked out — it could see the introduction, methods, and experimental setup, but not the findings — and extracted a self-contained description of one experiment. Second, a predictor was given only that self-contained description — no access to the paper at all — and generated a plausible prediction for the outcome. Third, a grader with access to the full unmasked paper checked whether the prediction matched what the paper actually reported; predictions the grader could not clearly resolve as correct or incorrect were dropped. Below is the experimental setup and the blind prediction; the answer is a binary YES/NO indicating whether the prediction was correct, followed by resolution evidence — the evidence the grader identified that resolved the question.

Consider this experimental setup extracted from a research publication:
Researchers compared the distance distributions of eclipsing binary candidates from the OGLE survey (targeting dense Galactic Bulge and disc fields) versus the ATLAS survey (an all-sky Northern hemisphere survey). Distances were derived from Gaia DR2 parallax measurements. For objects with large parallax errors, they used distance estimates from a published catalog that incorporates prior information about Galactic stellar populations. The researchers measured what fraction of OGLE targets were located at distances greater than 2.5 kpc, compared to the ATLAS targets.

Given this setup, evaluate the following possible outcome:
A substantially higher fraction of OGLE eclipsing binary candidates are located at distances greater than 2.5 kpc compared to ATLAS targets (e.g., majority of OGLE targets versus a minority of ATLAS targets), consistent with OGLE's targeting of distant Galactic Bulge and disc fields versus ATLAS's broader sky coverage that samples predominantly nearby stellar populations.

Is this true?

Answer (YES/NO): YES